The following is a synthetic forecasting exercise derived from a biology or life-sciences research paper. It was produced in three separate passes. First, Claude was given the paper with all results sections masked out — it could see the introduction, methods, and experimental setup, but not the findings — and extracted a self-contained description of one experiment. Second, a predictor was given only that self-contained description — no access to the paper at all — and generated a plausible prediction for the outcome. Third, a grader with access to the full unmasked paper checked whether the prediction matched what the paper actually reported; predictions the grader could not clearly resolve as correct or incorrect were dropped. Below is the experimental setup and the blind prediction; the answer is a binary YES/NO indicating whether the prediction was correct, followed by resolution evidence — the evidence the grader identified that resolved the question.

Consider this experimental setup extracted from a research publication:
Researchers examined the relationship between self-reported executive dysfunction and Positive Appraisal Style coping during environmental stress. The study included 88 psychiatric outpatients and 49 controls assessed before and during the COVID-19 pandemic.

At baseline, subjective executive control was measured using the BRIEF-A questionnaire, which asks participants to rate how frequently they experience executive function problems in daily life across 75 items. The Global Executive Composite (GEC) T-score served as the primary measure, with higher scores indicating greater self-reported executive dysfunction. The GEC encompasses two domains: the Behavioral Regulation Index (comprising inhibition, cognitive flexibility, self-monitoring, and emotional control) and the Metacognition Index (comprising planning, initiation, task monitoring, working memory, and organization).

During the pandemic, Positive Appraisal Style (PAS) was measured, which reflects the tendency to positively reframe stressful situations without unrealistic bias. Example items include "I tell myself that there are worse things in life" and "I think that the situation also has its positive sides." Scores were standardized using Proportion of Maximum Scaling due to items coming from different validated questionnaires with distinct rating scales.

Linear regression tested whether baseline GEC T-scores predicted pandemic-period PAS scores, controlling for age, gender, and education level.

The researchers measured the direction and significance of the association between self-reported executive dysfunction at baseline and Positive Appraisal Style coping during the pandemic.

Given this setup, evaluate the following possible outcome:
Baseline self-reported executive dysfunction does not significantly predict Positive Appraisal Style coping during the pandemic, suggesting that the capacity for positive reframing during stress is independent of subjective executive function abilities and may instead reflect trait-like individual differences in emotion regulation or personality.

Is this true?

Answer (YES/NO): NO